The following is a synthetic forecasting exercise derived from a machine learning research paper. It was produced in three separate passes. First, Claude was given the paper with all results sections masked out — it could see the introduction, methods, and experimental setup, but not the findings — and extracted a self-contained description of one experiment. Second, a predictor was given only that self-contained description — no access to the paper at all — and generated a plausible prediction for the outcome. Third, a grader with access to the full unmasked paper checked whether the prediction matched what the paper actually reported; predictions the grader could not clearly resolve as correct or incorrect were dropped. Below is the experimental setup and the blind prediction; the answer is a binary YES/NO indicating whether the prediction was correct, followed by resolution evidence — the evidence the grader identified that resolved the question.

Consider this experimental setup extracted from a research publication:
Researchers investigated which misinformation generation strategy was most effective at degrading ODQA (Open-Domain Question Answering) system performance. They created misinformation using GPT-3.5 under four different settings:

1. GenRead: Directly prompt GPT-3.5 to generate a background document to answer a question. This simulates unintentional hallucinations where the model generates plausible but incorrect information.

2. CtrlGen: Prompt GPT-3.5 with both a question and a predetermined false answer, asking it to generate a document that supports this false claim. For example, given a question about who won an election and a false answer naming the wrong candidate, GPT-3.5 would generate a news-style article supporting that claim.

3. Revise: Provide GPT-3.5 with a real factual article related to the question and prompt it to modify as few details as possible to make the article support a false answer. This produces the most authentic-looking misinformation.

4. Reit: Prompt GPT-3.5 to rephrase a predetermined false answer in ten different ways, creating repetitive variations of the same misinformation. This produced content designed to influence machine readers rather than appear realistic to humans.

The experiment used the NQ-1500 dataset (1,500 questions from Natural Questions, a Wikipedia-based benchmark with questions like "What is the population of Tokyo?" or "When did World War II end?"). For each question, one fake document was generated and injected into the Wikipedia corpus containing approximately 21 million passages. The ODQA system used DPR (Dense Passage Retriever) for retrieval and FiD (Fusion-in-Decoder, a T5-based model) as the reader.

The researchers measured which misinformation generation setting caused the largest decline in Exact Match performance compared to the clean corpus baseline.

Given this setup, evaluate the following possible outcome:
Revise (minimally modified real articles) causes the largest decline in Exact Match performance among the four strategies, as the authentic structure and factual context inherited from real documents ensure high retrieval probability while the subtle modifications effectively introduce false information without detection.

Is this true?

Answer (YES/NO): NO